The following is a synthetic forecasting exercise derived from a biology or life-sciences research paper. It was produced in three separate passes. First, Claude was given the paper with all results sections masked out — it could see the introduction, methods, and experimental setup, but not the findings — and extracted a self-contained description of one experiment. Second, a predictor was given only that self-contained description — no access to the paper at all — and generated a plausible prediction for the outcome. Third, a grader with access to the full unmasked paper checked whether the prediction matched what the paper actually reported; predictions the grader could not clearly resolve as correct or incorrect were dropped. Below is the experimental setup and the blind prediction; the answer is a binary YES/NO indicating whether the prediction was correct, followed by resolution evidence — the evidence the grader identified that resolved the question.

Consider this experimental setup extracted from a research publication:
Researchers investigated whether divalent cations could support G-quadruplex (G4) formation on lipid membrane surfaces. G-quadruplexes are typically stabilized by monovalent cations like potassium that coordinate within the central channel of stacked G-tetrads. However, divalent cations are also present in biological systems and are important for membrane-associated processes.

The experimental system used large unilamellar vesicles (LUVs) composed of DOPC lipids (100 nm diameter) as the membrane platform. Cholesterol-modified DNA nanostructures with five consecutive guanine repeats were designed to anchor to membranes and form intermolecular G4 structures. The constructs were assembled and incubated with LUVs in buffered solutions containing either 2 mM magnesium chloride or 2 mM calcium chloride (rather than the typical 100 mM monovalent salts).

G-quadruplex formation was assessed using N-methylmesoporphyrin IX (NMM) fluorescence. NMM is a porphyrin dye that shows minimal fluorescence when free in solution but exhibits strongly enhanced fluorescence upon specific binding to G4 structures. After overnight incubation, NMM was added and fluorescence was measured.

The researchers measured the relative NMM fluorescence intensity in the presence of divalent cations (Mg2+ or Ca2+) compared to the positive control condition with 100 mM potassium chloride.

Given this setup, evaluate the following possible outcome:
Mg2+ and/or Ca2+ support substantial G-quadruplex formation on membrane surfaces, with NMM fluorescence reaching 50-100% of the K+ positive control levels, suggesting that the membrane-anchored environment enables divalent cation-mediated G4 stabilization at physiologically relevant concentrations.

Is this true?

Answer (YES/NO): YES